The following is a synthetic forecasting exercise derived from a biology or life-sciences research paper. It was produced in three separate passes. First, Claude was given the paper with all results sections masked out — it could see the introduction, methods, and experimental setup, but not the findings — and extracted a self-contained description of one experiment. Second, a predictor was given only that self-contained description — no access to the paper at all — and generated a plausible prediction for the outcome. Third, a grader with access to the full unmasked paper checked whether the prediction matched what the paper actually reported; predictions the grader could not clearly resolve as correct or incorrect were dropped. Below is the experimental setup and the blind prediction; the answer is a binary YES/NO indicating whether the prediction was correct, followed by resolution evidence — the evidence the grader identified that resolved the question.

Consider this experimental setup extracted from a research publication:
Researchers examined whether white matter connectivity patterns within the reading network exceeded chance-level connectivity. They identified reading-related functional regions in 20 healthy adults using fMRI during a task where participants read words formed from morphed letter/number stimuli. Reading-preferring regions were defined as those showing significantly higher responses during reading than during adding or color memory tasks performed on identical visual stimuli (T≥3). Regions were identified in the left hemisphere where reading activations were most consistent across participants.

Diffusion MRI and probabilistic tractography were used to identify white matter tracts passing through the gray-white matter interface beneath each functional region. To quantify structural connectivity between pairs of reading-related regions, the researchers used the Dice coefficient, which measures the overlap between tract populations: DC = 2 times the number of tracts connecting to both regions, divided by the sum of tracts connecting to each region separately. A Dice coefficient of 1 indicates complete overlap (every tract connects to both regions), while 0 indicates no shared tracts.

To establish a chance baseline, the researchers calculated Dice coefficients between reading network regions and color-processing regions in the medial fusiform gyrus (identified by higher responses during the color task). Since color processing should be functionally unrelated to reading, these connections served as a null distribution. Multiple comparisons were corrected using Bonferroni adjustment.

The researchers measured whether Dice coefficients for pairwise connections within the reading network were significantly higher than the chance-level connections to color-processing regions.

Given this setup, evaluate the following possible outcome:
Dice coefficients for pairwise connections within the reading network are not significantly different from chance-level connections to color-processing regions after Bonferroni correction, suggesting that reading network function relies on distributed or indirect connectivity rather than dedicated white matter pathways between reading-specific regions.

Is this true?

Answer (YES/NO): NO